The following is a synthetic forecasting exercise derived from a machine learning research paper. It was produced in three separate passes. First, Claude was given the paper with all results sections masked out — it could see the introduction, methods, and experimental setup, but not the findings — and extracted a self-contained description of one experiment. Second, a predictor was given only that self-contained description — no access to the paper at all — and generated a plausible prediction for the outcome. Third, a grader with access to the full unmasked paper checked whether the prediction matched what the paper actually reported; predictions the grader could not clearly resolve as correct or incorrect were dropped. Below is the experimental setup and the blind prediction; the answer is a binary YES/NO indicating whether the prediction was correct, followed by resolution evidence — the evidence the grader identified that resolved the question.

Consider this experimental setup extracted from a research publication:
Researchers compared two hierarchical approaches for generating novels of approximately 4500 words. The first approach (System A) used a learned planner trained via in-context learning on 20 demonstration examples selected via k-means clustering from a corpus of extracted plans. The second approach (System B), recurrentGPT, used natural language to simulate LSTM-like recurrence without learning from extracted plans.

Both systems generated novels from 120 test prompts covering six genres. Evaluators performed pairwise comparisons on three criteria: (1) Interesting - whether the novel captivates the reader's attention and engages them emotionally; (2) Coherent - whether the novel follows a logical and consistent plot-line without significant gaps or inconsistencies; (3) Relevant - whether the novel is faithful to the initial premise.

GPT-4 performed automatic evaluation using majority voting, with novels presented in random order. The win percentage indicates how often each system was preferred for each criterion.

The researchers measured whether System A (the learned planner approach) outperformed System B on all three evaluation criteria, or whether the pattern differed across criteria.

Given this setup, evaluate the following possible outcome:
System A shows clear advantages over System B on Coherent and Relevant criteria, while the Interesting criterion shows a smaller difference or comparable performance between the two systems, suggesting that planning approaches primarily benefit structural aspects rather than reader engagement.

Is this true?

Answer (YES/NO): YES